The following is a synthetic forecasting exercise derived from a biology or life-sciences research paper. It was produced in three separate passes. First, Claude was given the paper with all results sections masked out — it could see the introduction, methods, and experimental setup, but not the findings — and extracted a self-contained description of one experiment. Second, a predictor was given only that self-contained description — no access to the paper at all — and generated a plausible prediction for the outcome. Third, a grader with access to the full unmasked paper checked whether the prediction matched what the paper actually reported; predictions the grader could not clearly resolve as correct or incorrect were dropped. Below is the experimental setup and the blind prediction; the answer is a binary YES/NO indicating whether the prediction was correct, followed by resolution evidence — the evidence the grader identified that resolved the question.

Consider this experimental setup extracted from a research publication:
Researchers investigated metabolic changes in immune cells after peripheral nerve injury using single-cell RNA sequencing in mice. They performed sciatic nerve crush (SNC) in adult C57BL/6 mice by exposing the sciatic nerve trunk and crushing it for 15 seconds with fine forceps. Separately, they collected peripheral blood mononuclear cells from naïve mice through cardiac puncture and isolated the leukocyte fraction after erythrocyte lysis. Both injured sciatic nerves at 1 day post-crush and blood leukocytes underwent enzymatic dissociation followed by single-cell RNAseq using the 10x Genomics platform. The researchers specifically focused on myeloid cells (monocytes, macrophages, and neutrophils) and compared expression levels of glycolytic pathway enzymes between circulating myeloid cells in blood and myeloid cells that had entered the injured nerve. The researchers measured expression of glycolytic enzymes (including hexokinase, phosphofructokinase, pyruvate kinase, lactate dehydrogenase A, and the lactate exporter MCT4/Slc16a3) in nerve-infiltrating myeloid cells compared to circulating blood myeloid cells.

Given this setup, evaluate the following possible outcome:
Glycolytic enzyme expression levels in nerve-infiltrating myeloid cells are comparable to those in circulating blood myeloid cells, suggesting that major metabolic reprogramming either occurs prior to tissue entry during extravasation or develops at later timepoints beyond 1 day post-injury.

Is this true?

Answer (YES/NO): NO